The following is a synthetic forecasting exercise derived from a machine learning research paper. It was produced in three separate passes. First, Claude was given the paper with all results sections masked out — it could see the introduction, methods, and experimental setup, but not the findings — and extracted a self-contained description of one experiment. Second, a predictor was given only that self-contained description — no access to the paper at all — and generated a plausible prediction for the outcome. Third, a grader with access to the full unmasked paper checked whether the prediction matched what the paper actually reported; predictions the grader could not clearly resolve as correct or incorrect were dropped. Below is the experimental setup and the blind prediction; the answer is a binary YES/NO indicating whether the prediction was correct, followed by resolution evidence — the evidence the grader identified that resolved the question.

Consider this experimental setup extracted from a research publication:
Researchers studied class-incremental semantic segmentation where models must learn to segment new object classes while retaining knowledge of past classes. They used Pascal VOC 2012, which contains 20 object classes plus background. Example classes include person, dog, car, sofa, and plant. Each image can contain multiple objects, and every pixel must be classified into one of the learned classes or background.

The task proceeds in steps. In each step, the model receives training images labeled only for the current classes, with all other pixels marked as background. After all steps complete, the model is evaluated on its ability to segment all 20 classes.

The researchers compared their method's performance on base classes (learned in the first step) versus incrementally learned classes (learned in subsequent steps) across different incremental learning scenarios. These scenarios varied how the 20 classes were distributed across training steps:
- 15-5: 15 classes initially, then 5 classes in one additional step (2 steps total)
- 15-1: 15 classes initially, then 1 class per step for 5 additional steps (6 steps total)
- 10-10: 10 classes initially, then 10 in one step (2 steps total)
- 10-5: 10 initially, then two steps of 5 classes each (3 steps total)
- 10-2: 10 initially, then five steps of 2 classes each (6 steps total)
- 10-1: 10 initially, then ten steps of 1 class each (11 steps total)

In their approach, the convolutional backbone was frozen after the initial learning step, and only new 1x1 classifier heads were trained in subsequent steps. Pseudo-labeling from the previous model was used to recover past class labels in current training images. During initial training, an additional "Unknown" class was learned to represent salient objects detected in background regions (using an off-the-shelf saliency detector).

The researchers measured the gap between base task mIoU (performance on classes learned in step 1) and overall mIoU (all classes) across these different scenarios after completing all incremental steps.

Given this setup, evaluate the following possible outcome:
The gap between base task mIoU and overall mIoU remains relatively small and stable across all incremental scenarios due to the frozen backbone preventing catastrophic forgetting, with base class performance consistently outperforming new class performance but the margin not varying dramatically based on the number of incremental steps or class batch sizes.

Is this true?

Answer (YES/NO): NO